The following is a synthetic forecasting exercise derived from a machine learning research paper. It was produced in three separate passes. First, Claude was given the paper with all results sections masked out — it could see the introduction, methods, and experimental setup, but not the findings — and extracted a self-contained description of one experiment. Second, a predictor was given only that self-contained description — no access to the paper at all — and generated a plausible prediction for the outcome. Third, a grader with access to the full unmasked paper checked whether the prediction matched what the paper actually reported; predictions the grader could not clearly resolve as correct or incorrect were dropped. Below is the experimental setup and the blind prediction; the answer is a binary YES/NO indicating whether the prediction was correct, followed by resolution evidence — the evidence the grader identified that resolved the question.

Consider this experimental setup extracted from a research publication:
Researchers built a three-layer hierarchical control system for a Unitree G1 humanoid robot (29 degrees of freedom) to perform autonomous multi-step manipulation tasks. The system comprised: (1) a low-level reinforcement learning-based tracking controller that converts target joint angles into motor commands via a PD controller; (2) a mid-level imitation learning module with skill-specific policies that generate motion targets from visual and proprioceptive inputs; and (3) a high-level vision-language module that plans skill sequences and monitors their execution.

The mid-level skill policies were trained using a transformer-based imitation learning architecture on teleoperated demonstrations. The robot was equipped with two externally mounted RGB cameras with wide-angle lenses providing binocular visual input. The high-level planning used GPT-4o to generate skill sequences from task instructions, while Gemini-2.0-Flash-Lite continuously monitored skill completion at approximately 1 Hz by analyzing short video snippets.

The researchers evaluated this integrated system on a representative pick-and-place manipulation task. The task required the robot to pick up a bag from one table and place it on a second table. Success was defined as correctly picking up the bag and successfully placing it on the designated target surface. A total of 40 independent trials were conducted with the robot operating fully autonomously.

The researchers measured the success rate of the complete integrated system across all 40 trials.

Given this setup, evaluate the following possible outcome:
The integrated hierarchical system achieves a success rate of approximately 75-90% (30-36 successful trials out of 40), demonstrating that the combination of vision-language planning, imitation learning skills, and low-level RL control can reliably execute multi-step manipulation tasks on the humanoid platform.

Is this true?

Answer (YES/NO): NO